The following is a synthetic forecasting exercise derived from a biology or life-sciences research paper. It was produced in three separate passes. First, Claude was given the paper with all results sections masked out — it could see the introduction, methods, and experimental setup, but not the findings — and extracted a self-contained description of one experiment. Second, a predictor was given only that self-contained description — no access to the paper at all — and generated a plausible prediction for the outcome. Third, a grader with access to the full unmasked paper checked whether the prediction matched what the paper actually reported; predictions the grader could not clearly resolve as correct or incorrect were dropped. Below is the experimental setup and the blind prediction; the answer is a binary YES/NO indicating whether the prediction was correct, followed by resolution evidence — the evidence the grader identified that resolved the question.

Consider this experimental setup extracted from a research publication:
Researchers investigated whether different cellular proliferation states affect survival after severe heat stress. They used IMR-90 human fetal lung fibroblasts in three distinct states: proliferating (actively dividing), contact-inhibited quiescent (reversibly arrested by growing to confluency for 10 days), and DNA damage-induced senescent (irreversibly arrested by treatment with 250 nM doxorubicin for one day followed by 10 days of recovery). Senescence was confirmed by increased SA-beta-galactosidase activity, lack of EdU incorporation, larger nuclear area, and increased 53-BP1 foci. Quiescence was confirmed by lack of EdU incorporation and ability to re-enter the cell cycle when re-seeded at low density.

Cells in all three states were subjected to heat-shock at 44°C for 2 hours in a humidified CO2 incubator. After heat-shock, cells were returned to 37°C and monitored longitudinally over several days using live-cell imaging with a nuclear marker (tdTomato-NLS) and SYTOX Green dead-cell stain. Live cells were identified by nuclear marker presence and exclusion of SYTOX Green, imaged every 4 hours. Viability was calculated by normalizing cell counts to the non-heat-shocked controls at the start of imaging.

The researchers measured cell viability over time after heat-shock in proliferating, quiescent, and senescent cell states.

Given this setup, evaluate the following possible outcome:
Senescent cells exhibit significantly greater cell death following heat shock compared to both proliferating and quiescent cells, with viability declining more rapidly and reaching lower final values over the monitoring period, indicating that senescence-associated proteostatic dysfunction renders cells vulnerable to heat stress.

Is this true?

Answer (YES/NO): NO